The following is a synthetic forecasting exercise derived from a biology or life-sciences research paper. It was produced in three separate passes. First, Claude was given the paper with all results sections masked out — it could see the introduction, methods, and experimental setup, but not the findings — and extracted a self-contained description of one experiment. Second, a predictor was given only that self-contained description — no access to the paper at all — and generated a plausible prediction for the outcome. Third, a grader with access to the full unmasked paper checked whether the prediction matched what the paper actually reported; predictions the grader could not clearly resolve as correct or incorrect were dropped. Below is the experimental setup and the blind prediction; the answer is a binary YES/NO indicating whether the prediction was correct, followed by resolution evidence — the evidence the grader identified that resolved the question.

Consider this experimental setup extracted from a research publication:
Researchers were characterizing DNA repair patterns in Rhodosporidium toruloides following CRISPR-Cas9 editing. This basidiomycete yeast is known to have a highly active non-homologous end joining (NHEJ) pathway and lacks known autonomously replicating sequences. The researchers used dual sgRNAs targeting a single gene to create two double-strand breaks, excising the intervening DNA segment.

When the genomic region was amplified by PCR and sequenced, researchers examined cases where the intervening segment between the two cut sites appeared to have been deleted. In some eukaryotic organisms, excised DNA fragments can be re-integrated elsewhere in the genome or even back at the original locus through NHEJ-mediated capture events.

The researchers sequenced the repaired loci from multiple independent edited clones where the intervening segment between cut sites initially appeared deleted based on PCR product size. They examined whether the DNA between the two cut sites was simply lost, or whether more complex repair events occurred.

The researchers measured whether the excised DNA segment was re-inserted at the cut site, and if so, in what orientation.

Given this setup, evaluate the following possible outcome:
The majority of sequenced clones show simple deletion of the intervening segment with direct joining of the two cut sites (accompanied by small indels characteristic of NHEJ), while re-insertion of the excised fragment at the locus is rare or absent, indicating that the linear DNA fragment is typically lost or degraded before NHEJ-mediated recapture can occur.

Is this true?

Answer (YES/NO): NO